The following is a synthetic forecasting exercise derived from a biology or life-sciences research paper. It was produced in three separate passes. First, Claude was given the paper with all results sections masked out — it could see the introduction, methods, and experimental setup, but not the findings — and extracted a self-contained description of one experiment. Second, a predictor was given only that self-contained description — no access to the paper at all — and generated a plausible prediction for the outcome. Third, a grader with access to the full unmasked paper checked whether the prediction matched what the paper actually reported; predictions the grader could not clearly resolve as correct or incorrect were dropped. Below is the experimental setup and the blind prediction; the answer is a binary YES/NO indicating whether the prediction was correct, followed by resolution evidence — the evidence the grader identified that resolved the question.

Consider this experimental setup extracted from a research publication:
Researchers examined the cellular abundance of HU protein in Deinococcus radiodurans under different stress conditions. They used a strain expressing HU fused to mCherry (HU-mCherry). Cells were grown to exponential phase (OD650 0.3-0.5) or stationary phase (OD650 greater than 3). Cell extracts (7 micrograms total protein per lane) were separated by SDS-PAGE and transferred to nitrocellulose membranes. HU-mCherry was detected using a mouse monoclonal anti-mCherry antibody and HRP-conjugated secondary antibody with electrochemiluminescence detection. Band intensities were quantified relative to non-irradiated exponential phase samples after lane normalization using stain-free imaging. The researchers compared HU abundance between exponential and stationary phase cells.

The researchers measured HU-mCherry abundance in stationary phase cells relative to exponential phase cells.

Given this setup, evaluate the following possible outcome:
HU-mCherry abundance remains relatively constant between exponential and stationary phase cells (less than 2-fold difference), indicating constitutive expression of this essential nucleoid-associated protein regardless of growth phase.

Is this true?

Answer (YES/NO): NO